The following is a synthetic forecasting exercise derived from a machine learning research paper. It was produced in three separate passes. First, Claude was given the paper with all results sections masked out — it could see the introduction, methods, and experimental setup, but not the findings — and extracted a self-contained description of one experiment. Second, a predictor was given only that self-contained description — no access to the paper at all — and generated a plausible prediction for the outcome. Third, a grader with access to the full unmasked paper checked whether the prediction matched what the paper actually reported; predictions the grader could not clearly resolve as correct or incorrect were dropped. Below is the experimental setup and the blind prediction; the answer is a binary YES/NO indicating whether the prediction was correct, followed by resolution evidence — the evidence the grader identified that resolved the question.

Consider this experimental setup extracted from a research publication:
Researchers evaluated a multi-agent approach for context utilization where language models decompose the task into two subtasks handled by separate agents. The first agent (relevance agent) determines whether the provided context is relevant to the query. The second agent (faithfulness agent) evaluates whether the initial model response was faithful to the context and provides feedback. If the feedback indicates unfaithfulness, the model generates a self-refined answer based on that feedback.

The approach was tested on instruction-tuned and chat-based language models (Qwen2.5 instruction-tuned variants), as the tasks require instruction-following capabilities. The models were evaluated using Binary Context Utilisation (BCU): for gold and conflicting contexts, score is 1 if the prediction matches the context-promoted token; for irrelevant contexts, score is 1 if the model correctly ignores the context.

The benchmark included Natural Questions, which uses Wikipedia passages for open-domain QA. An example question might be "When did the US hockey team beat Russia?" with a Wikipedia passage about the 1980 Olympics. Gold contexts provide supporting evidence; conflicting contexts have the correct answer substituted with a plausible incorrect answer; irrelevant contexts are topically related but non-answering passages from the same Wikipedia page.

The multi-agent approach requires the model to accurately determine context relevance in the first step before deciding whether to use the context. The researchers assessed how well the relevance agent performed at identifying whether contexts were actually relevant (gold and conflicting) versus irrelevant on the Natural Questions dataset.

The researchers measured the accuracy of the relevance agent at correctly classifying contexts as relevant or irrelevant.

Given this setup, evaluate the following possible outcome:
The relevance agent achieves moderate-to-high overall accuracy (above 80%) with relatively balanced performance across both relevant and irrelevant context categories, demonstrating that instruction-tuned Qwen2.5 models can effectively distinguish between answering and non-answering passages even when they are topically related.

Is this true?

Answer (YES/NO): NO